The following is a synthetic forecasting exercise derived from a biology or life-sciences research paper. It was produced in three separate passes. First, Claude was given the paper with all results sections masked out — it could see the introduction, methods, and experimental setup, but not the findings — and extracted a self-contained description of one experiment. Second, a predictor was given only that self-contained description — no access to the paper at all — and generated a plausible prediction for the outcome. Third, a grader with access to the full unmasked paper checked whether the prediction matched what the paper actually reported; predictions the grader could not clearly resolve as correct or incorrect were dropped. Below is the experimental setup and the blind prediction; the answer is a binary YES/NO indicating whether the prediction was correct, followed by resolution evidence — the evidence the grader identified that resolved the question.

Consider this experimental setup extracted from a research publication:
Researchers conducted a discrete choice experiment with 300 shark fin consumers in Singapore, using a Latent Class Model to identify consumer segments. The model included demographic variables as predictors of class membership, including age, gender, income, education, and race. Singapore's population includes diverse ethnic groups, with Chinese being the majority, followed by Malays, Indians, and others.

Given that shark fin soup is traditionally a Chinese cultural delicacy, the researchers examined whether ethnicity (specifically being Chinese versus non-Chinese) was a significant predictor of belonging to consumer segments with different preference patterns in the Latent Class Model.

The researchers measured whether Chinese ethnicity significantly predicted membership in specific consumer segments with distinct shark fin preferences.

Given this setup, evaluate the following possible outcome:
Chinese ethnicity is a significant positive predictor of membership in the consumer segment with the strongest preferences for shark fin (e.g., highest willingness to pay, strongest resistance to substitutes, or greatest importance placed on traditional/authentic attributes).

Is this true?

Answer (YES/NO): NO